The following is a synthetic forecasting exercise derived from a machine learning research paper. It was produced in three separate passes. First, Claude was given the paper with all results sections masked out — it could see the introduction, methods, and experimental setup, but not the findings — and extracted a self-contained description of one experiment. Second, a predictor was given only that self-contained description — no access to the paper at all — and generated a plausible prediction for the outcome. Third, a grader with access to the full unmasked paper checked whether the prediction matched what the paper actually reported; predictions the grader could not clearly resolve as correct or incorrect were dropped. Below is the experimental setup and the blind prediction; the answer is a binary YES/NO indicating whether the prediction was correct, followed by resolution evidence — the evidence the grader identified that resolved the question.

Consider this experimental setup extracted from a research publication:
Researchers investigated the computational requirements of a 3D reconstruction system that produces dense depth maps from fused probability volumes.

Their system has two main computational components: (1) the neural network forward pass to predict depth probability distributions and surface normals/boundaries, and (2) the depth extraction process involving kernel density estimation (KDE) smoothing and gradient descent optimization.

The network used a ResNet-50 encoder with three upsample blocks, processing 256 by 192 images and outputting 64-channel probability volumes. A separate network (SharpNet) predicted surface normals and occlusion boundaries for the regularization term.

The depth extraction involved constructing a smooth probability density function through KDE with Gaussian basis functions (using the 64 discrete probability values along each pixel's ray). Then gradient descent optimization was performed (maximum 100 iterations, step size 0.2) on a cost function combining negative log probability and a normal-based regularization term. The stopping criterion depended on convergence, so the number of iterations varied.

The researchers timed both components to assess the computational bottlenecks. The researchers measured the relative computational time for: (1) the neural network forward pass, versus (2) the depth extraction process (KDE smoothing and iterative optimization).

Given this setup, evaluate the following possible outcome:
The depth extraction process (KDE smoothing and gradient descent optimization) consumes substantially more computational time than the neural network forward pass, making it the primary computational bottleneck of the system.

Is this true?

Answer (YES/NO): YES